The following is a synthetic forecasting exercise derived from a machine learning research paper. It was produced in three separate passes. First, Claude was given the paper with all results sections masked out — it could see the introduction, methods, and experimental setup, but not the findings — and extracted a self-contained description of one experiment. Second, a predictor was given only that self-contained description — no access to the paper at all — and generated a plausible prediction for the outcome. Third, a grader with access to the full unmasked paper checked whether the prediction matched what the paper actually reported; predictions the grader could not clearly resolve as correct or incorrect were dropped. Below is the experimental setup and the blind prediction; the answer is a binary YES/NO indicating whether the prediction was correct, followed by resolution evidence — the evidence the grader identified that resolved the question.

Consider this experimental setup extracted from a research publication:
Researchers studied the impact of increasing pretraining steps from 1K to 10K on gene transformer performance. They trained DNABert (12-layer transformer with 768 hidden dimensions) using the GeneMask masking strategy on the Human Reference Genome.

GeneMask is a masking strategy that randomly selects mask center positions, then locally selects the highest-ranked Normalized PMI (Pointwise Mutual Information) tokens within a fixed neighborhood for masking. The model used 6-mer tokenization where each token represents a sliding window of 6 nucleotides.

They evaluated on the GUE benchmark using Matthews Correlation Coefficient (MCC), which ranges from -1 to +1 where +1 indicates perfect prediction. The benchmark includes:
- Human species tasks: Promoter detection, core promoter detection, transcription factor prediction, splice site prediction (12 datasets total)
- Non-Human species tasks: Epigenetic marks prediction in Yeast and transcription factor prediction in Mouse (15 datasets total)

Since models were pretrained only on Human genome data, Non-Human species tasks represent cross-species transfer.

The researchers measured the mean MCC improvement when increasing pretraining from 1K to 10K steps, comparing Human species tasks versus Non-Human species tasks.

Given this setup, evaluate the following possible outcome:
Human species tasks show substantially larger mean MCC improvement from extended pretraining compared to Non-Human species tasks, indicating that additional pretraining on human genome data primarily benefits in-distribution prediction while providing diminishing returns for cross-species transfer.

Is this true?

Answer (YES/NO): YES